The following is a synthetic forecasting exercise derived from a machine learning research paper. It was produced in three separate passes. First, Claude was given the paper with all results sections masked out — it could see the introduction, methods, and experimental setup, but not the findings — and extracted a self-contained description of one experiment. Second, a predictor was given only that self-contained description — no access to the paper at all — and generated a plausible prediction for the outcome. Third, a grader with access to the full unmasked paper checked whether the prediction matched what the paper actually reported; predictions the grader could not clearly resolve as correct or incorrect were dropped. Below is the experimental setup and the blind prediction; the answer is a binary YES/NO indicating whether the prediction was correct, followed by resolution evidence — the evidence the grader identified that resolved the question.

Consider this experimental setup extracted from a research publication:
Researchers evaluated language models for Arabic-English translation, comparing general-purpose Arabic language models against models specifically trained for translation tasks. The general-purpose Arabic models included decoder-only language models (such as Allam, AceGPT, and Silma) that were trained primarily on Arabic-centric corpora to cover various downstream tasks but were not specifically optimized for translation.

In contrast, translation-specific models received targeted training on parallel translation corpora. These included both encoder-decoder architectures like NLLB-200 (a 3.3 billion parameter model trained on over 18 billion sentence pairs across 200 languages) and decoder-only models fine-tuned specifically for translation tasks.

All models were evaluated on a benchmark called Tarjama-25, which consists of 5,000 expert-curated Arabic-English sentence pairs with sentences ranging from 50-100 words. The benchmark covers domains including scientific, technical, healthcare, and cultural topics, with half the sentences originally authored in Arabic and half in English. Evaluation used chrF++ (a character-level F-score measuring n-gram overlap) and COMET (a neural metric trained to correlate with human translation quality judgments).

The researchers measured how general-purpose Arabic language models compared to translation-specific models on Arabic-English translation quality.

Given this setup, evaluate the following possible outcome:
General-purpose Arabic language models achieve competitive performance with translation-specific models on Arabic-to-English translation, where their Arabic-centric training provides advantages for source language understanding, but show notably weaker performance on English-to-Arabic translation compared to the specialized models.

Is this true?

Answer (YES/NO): NO